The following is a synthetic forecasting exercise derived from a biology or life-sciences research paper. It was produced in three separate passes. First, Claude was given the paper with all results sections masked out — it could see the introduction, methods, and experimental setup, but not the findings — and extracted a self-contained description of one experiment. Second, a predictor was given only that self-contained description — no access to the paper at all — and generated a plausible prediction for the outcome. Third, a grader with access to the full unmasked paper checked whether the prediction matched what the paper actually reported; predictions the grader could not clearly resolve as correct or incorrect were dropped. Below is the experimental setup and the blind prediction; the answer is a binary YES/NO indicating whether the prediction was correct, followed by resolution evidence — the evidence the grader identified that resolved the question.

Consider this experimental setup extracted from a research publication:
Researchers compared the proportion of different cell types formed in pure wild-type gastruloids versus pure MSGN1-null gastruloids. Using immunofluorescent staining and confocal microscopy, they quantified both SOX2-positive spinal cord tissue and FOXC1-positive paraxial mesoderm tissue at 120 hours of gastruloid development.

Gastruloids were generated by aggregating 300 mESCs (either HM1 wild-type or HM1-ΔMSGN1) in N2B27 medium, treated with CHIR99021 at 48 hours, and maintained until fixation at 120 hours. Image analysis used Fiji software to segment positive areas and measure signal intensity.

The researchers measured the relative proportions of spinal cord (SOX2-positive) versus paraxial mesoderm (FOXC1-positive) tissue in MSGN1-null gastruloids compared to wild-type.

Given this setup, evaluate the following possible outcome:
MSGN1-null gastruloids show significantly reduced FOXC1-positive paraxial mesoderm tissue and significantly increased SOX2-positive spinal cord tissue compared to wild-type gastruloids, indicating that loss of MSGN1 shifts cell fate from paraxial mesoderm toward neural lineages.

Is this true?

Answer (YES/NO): NO